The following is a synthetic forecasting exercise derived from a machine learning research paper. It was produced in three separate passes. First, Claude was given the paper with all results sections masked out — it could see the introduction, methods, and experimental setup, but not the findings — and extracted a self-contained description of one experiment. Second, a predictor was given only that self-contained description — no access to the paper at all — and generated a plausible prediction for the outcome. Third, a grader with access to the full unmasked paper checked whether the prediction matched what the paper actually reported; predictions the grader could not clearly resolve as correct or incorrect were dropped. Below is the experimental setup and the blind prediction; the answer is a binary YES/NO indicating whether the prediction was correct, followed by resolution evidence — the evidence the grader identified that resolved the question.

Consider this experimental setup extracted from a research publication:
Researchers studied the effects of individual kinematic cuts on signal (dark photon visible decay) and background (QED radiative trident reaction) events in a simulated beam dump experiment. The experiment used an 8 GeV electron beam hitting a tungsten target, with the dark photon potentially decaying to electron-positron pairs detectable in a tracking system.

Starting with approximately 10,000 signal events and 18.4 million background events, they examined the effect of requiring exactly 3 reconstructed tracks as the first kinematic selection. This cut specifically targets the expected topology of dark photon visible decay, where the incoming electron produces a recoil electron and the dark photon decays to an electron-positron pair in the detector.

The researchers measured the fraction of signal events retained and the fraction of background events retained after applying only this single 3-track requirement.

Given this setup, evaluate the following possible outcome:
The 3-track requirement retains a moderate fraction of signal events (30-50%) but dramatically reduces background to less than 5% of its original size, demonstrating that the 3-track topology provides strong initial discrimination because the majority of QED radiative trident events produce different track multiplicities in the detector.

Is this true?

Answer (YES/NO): NO